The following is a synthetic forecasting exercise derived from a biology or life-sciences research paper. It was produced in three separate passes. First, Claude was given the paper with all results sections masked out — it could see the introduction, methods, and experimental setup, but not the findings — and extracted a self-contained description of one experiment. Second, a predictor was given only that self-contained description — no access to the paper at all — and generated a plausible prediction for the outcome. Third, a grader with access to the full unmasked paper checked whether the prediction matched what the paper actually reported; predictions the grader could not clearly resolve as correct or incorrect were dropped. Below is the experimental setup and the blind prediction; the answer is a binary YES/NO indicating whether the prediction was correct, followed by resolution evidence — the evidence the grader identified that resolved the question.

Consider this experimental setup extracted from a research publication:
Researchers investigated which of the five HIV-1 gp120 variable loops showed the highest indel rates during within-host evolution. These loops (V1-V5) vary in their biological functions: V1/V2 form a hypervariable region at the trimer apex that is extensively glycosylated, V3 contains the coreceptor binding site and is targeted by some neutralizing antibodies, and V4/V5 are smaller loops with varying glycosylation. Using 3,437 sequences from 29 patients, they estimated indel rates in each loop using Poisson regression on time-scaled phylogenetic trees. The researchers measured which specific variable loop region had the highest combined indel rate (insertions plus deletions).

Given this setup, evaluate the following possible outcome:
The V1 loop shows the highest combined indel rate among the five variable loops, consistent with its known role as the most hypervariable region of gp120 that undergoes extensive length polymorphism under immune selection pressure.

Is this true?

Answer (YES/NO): NO